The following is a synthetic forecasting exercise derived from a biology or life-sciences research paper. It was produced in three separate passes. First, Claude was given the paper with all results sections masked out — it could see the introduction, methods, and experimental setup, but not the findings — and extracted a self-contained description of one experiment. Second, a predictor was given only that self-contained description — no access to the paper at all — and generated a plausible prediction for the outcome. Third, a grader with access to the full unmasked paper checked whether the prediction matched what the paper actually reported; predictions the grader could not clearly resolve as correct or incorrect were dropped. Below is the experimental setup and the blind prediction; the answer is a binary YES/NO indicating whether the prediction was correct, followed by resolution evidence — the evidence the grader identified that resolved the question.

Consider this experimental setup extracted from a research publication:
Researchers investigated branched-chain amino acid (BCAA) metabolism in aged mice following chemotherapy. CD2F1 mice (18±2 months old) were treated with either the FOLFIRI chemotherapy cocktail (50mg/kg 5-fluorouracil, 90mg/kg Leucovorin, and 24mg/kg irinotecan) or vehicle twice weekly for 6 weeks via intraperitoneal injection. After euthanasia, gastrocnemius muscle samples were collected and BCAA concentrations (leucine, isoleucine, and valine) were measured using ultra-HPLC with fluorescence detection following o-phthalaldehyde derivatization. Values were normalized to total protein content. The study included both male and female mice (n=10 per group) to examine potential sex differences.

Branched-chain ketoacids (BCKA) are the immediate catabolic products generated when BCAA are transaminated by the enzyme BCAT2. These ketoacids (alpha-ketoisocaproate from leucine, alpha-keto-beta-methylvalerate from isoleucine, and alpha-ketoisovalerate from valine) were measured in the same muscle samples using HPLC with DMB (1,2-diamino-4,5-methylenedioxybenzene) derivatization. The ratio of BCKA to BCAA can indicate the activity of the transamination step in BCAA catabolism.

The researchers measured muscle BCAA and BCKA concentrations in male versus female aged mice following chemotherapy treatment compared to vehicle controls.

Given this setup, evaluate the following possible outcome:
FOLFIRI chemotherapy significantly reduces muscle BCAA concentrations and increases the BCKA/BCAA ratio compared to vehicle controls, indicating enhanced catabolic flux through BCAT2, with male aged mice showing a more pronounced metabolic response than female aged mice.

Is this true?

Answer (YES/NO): NO